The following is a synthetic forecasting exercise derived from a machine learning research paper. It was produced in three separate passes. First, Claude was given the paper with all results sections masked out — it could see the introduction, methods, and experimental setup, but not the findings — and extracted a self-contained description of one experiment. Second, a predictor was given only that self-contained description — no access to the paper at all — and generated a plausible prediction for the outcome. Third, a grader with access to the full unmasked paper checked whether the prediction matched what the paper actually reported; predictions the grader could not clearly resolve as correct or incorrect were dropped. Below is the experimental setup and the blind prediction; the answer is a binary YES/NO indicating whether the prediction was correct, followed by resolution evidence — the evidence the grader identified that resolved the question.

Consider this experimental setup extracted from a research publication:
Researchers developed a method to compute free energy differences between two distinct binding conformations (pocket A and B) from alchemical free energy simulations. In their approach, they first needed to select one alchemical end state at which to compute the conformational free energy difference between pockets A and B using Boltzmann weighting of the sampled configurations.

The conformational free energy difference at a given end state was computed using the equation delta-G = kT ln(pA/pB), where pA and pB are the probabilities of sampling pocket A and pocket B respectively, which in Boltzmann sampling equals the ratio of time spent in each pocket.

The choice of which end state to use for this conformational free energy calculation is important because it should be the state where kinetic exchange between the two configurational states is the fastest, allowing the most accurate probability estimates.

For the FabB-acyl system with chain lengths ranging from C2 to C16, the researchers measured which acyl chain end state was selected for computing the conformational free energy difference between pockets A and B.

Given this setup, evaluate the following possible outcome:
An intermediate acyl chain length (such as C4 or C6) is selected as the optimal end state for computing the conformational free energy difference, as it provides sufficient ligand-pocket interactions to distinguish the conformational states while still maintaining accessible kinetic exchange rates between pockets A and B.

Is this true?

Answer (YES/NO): NO